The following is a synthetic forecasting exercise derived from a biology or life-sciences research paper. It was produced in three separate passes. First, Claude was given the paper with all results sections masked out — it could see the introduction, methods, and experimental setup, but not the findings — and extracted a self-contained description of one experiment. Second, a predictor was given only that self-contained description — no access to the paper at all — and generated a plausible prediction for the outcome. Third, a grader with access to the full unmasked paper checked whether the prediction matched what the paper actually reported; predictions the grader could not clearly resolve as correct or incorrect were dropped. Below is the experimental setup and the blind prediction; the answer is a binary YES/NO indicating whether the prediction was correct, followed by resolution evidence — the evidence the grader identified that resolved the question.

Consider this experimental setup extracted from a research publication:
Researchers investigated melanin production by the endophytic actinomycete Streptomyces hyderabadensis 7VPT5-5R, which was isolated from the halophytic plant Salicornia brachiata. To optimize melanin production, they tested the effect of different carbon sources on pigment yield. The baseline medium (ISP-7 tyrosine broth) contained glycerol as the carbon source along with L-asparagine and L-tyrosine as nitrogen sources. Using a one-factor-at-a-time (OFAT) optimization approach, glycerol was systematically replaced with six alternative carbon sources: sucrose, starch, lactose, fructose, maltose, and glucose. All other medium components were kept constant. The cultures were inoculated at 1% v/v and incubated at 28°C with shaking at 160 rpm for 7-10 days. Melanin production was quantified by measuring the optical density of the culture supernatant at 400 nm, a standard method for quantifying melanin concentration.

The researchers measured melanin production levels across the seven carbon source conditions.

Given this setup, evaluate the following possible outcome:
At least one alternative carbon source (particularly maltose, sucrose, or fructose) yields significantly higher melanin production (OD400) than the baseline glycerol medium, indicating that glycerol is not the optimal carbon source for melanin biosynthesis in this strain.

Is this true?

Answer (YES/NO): NO